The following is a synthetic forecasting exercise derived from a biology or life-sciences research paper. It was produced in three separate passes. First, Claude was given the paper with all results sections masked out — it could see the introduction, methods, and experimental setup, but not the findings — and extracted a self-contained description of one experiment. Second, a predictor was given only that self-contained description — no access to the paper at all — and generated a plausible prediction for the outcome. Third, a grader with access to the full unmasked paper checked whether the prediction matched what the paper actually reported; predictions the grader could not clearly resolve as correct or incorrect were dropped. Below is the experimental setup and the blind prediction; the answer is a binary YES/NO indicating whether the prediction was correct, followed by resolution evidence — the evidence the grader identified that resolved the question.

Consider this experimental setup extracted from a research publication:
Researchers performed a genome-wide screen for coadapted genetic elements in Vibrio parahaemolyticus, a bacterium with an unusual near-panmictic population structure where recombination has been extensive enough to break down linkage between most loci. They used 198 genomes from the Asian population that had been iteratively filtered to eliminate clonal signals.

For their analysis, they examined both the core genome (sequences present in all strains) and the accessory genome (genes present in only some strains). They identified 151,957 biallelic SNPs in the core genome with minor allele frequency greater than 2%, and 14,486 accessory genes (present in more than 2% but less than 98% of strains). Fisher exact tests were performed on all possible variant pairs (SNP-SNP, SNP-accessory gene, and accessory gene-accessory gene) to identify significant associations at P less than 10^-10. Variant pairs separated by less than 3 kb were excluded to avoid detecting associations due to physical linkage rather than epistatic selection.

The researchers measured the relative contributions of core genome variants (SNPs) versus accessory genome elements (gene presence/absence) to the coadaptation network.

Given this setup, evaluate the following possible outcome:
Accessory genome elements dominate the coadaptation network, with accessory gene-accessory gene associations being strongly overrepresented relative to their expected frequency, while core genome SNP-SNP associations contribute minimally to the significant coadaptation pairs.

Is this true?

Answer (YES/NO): YES